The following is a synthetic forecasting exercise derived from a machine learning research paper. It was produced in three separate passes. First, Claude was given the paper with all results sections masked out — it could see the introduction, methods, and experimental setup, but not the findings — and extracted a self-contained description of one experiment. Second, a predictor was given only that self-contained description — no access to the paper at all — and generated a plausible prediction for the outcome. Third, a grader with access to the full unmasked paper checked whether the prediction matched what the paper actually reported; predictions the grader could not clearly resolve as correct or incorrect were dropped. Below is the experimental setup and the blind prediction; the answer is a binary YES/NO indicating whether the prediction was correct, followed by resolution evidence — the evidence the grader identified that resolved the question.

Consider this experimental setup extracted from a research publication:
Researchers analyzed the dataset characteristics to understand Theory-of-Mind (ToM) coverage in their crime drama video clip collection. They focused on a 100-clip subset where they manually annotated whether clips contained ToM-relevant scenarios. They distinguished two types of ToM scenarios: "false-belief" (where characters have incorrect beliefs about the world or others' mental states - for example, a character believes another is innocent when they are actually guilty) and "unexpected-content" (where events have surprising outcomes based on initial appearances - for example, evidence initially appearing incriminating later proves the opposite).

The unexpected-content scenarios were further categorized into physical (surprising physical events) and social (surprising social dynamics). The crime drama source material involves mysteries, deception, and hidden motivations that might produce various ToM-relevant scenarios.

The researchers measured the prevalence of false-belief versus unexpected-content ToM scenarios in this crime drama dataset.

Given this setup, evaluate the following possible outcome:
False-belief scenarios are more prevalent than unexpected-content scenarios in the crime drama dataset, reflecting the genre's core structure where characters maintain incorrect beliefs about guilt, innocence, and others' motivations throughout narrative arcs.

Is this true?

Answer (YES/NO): YES